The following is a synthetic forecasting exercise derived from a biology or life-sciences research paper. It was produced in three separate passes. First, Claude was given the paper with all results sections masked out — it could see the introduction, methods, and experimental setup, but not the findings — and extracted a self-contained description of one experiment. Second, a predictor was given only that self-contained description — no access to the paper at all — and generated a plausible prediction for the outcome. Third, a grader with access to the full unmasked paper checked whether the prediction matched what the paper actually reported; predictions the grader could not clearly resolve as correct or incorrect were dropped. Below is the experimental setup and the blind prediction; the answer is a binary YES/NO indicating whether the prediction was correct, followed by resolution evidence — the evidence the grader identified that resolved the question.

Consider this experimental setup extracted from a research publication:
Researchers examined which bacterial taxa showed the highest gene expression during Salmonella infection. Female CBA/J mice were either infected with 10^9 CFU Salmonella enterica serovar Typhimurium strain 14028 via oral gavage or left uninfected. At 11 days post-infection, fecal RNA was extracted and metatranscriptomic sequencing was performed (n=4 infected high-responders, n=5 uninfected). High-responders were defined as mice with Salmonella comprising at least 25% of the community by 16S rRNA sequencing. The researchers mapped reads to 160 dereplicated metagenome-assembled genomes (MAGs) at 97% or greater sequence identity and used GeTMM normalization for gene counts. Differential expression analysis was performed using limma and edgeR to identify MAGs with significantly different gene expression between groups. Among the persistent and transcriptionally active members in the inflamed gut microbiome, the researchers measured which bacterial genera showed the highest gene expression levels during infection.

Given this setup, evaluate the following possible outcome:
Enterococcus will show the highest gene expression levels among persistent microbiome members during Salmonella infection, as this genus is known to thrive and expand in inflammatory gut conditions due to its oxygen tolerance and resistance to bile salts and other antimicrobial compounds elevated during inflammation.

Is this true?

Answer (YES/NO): NO